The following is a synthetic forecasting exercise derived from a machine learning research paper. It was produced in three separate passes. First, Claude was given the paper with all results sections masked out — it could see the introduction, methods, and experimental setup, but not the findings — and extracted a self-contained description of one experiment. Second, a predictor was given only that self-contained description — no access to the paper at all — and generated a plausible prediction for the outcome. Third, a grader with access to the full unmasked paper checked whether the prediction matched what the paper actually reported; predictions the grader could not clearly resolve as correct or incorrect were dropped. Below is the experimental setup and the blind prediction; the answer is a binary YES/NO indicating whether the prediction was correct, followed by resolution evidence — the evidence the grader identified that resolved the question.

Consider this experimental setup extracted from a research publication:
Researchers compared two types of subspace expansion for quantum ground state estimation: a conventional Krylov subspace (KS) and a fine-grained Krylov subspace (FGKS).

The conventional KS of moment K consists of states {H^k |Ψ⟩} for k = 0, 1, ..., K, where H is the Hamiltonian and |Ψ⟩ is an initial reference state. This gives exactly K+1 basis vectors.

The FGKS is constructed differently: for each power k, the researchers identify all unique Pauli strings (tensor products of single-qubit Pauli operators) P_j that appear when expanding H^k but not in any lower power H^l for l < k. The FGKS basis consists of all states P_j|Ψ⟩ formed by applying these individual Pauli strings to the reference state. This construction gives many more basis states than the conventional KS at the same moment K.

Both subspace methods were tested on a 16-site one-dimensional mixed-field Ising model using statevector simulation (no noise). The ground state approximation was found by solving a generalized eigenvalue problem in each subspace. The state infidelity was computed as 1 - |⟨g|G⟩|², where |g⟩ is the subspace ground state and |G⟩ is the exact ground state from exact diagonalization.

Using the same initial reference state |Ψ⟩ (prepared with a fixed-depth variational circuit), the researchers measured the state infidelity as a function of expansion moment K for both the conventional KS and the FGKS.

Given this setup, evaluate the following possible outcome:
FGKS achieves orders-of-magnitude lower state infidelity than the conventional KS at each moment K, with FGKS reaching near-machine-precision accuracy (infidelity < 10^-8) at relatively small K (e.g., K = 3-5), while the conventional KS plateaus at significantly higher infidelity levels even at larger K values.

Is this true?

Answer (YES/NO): NO